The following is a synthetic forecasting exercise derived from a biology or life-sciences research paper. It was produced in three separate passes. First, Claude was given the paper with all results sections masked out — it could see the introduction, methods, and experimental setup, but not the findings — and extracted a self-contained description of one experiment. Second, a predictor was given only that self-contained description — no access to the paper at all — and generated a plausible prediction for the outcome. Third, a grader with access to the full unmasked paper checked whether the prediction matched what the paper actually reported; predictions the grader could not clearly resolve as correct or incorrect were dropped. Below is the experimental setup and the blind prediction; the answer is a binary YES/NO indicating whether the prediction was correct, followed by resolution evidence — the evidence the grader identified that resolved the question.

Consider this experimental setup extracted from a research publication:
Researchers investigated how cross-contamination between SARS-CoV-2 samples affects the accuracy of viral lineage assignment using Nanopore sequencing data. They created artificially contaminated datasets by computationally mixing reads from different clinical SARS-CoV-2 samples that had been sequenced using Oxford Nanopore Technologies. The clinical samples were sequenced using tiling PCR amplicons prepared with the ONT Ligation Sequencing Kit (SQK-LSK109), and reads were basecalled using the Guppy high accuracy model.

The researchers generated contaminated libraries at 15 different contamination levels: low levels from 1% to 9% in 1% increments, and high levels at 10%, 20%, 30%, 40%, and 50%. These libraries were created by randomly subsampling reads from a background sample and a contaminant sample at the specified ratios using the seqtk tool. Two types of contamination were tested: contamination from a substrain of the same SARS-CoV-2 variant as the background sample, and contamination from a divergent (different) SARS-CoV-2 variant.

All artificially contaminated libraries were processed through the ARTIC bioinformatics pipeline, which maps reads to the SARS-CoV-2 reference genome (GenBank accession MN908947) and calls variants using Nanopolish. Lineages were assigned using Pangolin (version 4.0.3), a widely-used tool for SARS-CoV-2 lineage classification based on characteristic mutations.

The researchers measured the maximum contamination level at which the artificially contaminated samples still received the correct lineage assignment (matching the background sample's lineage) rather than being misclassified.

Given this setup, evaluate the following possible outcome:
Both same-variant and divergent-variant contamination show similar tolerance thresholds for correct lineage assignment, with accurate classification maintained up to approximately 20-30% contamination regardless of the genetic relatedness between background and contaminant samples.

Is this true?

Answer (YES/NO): NO